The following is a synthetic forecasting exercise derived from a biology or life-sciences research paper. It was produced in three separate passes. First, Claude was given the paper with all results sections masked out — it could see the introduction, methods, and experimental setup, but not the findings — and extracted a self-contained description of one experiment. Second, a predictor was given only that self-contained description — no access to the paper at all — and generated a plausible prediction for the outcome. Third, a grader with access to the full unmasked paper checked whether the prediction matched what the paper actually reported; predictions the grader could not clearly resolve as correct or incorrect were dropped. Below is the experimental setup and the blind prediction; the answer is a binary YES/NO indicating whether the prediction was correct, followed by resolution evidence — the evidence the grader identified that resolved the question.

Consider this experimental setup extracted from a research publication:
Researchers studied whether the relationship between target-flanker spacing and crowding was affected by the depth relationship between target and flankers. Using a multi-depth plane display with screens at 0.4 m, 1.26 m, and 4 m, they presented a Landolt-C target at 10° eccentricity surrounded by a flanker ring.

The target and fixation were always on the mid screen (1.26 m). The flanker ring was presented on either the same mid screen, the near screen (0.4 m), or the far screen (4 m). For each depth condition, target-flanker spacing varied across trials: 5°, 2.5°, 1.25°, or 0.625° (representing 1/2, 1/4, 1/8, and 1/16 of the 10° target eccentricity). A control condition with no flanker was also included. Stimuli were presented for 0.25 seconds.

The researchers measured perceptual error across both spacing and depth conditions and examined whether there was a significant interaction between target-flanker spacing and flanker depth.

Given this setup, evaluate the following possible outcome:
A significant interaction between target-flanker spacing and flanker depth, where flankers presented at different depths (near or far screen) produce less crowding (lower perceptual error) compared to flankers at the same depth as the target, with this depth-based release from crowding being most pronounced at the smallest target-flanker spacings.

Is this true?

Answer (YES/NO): NO